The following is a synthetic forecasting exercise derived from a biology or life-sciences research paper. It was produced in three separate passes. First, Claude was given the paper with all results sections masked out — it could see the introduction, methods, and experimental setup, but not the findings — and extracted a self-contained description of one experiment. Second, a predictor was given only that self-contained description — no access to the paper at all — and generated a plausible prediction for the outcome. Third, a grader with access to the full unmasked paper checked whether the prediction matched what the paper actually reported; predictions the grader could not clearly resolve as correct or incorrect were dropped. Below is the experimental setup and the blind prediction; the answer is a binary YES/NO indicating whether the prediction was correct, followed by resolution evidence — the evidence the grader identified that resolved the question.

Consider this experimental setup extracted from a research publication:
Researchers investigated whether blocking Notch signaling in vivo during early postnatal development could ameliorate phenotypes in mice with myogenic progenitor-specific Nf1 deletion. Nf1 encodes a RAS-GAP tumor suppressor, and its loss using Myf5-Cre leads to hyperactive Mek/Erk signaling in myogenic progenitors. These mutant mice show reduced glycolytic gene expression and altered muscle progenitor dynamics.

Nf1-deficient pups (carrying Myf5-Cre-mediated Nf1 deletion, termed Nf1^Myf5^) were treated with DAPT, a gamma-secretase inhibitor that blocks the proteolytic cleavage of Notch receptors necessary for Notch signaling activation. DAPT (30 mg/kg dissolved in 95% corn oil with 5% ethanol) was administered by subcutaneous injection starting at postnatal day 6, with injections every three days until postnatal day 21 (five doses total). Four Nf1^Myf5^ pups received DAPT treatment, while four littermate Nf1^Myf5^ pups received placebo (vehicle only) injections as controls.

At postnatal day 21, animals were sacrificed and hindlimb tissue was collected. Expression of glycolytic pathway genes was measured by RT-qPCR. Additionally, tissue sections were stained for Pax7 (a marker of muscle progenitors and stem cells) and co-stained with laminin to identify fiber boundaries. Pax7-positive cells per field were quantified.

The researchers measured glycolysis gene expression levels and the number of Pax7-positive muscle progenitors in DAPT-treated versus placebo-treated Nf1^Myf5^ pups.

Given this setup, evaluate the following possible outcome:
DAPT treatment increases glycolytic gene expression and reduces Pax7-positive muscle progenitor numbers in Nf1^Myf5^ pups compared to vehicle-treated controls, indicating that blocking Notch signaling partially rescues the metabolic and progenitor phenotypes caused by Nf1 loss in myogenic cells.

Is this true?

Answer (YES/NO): NO